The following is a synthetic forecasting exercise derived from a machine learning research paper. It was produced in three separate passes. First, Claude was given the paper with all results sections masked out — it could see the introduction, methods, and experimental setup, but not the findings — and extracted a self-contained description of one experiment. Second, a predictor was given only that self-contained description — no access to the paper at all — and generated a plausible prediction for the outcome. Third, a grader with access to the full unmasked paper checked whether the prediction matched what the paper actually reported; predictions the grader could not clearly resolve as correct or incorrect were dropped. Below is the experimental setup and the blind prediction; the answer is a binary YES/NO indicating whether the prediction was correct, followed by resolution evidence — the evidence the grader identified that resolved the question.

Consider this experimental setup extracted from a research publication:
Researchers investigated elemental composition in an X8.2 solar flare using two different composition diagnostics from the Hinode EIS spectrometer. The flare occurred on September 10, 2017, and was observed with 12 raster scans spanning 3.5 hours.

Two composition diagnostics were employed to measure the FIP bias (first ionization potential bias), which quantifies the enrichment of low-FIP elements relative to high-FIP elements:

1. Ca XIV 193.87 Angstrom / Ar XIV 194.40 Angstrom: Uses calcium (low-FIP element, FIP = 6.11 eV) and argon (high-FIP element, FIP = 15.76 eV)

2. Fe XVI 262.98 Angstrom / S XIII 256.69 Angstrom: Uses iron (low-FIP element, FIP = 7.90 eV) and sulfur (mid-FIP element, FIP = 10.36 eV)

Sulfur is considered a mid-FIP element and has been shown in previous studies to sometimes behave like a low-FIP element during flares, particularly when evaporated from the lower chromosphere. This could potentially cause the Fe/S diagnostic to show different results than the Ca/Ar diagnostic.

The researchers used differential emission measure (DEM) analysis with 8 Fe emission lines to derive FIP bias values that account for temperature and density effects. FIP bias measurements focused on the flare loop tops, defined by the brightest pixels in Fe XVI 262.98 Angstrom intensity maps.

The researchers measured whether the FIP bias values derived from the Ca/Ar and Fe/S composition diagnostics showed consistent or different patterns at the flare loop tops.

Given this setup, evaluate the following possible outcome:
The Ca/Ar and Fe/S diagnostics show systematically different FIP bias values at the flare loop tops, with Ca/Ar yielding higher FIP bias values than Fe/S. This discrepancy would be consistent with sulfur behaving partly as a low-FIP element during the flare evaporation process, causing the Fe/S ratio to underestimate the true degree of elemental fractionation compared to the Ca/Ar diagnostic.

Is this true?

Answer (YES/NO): NO